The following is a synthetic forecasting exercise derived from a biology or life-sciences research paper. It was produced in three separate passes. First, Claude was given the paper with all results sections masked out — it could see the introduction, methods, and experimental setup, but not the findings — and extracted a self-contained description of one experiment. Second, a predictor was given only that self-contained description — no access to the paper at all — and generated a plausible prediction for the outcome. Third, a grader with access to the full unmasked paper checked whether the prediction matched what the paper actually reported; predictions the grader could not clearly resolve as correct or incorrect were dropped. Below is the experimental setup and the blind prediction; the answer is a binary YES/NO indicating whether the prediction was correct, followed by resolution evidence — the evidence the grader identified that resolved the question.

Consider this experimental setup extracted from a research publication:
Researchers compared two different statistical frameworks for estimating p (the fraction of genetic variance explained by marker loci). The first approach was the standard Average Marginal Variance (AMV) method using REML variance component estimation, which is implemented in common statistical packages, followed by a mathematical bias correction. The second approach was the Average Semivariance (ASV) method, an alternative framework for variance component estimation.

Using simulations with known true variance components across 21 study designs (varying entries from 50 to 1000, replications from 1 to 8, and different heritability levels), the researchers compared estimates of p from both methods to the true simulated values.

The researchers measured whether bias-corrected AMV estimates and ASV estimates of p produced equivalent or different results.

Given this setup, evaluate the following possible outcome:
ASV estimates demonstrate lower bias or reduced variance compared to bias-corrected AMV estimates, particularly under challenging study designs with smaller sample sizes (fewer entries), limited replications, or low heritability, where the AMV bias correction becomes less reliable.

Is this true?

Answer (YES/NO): NO